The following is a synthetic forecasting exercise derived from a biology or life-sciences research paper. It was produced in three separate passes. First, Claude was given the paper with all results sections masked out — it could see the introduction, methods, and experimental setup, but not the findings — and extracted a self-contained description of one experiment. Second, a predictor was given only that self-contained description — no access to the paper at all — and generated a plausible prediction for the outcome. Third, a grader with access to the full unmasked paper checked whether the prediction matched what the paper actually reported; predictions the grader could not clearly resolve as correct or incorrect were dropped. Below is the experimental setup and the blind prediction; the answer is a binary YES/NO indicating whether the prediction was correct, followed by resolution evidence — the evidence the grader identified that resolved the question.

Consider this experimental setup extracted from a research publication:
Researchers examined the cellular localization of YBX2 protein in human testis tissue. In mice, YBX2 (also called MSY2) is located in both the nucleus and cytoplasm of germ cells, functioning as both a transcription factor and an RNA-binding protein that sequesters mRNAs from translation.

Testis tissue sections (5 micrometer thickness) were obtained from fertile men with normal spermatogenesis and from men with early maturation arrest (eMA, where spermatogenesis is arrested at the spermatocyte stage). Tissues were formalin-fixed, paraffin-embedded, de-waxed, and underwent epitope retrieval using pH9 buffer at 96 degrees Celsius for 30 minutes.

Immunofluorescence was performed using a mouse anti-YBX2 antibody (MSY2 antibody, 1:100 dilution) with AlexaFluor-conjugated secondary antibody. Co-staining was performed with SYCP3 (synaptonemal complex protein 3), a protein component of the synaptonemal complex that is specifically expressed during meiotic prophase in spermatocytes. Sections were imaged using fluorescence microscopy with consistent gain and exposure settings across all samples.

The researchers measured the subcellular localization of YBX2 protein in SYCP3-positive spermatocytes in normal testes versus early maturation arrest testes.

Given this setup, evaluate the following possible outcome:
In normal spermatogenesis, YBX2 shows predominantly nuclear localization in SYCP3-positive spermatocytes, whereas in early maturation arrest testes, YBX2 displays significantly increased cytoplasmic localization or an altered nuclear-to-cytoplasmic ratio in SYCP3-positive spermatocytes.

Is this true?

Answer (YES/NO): NO